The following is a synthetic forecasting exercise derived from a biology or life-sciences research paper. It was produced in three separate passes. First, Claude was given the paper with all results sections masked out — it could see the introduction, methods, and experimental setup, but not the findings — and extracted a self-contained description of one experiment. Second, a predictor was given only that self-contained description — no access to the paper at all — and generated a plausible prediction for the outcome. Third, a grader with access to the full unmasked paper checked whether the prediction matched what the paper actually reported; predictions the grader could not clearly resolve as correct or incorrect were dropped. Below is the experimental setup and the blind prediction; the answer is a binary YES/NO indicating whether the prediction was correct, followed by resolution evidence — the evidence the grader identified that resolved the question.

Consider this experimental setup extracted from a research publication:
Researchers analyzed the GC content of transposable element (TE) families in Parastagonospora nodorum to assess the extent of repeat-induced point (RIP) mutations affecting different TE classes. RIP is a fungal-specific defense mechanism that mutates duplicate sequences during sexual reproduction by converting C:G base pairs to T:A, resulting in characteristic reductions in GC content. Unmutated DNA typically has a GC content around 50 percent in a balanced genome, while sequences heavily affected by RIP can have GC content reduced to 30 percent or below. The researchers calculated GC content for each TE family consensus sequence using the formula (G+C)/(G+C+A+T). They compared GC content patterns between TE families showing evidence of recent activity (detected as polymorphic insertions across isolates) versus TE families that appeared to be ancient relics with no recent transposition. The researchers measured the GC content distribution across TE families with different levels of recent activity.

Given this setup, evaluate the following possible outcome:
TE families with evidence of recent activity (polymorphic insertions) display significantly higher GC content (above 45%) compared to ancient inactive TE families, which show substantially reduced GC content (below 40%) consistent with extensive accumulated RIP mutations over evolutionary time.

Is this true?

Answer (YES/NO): NO